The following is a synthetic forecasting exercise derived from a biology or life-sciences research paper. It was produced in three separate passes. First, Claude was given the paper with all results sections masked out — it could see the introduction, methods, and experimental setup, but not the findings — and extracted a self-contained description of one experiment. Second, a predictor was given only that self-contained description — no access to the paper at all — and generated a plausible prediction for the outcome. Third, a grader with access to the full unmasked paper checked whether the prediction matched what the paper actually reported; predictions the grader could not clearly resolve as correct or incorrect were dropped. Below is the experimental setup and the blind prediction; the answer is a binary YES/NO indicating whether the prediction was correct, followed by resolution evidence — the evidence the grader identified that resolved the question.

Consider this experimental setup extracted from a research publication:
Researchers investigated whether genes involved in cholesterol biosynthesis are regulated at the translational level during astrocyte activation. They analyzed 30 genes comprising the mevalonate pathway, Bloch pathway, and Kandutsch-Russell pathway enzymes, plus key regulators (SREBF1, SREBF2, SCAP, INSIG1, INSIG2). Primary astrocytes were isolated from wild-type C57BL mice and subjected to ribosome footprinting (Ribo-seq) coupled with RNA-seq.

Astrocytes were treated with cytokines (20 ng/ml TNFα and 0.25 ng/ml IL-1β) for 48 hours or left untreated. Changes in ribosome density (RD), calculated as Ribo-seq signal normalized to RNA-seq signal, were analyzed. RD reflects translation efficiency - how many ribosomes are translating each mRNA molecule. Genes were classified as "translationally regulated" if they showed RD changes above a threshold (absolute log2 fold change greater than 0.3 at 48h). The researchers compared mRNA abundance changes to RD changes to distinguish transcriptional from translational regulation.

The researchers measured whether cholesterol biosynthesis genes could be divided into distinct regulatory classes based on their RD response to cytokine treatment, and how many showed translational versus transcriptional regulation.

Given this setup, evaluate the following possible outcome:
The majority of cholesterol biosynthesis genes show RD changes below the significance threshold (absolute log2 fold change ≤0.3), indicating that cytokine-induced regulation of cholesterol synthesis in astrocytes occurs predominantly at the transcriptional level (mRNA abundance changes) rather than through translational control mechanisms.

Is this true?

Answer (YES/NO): YES